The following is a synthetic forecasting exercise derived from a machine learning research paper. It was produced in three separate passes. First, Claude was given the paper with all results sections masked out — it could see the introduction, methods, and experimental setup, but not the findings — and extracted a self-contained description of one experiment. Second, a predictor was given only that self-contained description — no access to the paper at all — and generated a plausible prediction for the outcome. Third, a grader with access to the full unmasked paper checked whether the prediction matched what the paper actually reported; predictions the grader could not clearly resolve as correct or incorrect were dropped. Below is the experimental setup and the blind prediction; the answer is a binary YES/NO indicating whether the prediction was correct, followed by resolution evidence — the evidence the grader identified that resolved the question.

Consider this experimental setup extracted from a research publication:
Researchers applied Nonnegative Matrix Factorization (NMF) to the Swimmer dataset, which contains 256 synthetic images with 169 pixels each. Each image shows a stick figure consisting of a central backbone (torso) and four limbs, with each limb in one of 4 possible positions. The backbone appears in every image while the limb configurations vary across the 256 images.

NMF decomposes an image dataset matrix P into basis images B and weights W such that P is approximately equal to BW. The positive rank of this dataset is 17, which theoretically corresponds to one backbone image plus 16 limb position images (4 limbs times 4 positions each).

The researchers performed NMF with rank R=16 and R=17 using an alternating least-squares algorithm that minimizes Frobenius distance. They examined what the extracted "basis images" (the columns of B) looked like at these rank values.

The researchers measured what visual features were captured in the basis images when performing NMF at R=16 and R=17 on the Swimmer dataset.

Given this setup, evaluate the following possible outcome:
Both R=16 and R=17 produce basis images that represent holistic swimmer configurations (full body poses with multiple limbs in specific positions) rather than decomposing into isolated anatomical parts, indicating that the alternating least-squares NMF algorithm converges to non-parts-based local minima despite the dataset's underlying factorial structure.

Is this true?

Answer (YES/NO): NO